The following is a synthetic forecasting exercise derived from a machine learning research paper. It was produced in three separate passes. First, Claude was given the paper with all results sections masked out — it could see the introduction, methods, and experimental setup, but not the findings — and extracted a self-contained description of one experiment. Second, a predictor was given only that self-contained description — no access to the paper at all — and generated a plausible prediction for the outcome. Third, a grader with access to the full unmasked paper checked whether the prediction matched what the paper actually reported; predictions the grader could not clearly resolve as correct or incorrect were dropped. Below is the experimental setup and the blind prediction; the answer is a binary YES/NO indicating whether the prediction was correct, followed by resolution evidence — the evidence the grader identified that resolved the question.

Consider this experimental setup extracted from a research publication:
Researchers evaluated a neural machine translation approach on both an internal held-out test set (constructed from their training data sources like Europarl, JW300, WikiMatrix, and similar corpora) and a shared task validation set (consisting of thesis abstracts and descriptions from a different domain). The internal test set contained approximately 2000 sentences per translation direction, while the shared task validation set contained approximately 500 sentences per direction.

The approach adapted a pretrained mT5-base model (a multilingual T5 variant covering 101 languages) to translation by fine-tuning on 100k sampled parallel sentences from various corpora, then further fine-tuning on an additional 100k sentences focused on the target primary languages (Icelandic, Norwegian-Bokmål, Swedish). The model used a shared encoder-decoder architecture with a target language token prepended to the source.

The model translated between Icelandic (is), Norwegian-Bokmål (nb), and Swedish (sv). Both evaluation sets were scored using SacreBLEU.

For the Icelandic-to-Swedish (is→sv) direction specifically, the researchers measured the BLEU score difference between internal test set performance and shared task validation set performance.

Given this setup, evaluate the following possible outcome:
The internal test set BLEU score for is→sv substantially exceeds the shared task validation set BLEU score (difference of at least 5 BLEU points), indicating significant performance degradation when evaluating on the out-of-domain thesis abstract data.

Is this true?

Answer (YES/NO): YES